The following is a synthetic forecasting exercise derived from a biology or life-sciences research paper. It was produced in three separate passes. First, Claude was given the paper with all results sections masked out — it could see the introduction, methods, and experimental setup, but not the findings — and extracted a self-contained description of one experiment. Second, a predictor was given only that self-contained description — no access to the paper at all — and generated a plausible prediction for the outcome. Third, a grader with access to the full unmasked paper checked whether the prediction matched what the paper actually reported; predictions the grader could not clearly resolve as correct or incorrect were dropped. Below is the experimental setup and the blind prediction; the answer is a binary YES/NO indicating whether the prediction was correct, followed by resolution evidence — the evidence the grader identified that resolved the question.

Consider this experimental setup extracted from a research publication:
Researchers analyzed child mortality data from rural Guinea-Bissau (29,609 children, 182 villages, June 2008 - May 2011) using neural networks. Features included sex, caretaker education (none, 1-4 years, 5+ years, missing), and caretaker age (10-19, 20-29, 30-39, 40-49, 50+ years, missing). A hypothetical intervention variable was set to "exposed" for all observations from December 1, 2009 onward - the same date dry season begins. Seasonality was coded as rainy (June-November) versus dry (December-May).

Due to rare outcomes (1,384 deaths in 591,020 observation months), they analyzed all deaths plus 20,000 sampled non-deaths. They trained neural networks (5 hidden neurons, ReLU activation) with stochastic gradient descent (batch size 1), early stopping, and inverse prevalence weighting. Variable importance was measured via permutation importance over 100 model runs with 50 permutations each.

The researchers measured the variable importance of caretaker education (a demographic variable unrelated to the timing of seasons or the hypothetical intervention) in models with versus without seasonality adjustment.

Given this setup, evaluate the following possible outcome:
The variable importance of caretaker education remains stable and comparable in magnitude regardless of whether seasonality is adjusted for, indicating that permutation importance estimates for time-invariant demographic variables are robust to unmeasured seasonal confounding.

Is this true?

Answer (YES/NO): YES